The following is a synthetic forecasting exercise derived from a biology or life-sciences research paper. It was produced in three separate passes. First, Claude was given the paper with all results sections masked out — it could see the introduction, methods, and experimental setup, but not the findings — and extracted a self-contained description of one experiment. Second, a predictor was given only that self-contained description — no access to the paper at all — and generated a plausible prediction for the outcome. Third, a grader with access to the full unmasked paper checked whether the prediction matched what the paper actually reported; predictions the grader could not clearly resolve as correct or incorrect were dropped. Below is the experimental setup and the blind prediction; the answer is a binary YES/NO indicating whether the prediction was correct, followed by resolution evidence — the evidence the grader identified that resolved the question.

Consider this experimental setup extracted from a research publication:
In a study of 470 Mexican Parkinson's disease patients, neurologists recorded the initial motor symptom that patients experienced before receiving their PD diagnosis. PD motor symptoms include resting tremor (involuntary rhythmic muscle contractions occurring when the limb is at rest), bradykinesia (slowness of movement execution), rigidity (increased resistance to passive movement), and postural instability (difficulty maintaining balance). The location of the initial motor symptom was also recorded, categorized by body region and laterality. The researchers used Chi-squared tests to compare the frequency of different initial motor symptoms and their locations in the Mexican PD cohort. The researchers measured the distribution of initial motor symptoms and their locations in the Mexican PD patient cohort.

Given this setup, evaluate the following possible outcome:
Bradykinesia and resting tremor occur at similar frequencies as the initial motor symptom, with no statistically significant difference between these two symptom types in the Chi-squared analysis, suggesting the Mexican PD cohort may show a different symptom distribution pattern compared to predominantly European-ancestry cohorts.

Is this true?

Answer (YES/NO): NO